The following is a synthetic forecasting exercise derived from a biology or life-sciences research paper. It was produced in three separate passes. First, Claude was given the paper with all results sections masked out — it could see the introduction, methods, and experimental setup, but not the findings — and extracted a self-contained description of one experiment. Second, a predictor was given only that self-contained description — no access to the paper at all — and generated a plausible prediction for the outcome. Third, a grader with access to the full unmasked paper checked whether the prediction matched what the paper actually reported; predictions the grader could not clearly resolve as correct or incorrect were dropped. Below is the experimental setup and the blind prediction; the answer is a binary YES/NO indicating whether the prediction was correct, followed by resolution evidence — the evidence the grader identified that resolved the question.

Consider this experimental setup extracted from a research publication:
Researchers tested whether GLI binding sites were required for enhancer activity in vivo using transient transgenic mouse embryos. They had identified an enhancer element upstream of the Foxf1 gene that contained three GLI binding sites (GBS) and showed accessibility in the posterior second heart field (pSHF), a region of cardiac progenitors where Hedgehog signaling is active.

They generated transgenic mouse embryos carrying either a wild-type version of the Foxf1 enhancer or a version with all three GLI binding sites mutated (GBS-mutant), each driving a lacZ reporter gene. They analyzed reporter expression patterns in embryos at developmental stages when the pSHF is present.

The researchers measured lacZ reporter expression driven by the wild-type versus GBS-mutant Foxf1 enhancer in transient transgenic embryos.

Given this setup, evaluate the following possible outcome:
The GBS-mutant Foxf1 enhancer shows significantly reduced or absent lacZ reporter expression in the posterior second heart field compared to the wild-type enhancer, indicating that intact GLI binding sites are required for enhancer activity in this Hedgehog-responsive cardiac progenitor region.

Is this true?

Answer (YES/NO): NO